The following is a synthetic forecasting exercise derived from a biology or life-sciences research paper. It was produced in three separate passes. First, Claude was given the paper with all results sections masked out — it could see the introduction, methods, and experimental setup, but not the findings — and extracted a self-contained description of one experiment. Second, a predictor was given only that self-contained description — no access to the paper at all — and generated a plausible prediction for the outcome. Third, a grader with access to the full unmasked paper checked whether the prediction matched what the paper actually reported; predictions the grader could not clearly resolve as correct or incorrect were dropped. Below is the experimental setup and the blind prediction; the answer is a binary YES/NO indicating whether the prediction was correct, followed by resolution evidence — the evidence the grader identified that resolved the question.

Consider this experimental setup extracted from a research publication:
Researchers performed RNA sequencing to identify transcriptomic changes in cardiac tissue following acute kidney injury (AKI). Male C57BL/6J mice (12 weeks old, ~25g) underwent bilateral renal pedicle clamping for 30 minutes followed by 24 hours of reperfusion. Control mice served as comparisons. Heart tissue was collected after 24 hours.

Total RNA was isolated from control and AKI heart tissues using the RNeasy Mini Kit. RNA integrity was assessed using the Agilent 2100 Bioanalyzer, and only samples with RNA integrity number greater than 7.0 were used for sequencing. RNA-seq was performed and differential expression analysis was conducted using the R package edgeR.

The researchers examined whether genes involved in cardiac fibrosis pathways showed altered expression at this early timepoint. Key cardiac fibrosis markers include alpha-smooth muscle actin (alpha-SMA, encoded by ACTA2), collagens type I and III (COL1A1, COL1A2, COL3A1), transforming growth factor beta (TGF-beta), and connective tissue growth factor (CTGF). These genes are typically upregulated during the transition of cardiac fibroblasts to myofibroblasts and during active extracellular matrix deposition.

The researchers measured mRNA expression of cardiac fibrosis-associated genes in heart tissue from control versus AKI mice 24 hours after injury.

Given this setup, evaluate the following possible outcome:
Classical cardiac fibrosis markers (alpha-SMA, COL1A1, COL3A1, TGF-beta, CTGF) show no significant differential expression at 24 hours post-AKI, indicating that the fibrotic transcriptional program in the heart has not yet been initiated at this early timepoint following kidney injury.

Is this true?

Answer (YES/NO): NO